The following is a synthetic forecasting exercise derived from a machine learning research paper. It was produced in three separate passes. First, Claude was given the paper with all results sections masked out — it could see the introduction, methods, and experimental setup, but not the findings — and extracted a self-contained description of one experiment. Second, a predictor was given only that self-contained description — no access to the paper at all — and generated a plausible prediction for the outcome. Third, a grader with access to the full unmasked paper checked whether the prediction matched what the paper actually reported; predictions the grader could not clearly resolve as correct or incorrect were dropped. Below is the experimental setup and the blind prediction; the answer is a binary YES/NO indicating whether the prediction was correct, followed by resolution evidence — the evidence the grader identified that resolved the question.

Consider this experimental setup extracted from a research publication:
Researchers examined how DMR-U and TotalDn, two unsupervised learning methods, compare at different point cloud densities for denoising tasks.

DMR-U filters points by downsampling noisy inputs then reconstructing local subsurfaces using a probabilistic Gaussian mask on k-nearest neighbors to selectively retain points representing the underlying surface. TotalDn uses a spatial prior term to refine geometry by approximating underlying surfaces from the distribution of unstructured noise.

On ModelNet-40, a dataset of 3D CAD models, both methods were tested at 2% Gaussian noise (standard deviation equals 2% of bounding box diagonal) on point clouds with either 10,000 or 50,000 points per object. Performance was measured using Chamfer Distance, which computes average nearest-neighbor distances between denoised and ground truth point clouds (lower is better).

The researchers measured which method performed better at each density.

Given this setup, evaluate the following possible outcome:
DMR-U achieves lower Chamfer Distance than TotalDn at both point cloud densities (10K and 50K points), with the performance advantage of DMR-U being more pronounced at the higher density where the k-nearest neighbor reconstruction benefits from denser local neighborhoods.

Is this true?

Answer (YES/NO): NO